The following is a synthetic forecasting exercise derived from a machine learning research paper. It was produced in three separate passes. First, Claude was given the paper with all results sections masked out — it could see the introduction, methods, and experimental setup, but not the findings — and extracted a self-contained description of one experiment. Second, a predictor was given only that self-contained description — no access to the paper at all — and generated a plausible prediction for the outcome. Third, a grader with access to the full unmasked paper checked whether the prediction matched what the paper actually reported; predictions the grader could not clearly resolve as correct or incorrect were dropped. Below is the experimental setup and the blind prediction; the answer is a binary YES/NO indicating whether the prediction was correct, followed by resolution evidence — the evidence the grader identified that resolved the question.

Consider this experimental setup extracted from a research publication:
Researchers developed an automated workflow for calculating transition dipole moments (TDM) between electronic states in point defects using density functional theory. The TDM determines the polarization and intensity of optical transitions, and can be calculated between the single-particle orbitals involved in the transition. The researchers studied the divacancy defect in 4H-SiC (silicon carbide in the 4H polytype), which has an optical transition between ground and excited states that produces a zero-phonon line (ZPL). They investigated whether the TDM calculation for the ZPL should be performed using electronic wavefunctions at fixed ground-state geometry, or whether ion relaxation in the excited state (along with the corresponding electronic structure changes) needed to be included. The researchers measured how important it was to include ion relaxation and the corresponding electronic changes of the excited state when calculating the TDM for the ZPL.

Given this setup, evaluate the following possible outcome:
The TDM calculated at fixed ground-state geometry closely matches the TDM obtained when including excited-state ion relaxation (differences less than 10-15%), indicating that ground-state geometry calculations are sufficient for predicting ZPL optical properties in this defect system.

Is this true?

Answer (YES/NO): NO